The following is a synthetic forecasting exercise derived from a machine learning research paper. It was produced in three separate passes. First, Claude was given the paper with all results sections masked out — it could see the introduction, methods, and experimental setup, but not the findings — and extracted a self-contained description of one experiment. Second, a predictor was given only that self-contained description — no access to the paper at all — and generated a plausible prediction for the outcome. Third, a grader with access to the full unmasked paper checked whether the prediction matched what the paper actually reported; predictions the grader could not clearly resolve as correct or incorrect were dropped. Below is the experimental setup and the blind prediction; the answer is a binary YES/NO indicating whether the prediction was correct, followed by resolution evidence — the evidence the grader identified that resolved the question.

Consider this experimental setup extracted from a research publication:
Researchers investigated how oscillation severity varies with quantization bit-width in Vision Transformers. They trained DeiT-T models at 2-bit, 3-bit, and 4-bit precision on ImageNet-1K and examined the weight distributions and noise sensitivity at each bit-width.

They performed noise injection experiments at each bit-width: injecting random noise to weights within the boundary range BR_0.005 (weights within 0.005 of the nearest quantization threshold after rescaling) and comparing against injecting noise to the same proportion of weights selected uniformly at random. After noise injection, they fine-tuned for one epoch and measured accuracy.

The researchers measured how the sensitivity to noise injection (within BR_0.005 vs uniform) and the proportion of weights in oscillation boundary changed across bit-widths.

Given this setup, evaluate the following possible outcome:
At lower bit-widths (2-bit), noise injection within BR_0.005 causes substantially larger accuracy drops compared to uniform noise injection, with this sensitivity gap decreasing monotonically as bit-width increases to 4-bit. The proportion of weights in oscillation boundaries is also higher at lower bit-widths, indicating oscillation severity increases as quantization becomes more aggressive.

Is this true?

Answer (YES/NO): NO